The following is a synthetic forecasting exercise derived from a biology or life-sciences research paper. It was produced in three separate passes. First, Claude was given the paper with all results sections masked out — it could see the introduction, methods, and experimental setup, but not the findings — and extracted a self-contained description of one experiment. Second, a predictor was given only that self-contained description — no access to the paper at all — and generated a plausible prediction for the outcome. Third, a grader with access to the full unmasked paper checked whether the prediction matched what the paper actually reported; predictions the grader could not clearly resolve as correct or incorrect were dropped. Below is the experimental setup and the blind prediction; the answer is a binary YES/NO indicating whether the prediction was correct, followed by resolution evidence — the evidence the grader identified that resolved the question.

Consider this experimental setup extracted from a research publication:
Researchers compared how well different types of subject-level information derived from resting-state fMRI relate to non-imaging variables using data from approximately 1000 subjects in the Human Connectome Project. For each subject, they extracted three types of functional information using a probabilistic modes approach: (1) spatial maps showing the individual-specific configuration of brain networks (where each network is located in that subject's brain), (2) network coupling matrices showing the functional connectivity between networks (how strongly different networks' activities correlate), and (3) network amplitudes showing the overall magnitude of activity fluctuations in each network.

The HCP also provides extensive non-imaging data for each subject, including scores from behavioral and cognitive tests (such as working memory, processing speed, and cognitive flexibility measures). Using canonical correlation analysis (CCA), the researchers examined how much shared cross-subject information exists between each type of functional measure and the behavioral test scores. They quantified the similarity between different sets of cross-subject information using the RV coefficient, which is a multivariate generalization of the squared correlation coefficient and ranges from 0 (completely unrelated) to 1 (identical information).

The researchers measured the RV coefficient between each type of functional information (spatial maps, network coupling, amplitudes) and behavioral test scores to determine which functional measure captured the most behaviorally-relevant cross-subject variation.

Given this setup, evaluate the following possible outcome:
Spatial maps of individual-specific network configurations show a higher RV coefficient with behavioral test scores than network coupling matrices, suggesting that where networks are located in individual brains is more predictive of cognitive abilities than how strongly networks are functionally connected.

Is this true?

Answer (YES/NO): YES